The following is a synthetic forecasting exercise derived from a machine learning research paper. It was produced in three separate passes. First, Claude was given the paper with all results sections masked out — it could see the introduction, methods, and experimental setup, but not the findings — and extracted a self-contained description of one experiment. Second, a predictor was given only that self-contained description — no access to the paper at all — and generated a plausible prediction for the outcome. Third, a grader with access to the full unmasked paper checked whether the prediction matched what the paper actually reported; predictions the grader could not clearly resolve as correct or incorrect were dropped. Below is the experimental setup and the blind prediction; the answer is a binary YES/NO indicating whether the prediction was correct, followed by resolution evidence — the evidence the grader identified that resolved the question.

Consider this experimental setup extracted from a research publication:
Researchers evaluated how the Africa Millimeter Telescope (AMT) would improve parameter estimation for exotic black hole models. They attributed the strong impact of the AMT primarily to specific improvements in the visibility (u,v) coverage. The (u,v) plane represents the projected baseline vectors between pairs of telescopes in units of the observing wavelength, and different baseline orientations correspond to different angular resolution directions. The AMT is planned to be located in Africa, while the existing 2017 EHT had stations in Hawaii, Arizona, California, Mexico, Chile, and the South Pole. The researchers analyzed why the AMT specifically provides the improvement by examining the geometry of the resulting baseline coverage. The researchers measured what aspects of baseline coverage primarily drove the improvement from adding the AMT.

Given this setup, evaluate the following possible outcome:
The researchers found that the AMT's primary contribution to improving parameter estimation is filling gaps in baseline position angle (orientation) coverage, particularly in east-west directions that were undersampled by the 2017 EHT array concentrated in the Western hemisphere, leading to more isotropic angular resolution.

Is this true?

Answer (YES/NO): NO